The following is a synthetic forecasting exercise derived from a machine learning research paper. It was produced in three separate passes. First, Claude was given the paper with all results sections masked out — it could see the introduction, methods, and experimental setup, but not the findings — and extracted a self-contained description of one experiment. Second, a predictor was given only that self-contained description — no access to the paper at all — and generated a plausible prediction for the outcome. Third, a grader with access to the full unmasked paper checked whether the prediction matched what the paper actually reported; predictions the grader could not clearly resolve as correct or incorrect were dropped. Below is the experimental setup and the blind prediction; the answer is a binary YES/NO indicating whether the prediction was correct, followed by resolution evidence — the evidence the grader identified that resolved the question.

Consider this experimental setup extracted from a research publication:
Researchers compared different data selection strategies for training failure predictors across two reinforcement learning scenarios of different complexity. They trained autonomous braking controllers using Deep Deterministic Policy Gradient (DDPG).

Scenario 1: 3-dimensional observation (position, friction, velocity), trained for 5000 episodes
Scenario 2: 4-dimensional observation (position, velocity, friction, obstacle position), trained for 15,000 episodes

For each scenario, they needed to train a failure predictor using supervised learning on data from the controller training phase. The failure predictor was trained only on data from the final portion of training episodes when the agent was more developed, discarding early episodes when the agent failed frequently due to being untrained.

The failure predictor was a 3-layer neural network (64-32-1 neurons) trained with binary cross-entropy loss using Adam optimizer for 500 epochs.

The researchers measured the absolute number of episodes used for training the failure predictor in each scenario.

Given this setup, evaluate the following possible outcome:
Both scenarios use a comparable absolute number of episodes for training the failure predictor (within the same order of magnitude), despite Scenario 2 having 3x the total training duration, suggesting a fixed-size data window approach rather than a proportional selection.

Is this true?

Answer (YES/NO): NO